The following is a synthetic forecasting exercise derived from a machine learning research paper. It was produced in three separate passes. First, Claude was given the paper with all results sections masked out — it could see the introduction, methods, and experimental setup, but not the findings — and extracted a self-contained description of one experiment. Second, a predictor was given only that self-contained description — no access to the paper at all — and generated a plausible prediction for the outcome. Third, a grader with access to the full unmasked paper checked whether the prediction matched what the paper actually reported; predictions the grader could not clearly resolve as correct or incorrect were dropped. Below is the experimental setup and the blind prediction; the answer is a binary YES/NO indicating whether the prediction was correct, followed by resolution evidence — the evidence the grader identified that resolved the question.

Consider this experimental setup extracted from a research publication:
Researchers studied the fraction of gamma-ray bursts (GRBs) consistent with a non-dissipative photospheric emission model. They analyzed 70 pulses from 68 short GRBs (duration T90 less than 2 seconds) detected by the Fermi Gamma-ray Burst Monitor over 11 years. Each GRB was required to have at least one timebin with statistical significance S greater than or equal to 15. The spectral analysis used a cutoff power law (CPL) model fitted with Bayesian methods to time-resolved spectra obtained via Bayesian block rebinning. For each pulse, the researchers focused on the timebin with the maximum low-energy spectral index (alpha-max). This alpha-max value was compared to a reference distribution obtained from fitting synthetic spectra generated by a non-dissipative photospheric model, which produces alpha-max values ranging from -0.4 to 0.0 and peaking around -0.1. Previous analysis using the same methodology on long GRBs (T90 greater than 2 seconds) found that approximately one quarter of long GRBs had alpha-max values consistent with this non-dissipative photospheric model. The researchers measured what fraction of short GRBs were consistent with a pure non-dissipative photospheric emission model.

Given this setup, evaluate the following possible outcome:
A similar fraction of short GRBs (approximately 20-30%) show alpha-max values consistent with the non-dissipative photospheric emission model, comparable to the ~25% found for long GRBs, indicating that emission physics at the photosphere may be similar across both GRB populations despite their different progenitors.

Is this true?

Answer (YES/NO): NO